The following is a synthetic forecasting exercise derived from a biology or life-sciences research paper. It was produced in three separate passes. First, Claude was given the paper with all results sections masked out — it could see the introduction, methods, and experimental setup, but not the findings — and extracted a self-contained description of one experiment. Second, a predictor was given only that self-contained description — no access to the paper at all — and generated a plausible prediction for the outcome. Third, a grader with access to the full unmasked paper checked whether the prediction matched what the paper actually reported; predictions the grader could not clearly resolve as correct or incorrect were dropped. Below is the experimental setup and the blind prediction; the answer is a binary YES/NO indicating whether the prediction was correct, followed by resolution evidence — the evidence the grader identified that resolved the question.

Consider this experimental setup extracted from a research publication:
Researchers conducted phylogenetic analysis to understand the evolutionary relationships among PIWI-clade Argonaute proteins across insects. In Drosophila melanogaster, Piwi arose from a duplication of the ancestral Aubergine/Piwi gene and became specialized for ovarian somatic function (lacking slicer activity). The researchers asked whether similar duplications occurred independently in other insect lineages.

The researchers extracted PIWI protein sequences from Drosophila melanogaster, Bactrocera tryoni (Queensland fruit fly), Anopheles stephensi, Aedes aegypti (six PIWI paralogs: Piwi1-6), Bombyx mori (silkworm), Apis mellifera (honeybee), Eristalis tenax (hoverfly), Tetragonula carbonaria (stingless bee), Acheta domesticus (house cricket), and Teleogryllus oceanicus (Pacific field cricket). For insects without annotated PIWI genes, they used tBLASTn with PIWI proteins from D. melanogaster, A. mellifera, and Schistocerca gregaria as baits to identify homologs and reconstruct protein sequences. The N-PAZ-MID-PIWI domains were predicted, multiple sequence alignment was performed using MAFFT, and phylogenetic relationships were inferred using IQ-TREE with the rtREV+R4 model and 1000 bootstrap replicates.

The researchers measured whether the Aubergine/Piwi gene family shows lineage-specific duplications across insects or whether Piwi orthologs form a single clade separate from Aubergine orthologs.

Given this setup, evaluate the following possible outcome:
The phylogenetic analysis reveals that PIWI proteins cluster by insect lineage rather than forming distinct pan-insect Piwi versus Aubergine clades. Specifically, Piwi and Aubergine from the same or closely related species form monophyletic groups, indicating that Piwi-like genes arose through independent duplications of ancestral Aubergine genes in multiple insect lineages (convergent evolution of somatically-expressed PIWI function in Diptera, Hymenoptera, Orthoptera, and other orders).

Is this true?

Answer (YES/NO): YES